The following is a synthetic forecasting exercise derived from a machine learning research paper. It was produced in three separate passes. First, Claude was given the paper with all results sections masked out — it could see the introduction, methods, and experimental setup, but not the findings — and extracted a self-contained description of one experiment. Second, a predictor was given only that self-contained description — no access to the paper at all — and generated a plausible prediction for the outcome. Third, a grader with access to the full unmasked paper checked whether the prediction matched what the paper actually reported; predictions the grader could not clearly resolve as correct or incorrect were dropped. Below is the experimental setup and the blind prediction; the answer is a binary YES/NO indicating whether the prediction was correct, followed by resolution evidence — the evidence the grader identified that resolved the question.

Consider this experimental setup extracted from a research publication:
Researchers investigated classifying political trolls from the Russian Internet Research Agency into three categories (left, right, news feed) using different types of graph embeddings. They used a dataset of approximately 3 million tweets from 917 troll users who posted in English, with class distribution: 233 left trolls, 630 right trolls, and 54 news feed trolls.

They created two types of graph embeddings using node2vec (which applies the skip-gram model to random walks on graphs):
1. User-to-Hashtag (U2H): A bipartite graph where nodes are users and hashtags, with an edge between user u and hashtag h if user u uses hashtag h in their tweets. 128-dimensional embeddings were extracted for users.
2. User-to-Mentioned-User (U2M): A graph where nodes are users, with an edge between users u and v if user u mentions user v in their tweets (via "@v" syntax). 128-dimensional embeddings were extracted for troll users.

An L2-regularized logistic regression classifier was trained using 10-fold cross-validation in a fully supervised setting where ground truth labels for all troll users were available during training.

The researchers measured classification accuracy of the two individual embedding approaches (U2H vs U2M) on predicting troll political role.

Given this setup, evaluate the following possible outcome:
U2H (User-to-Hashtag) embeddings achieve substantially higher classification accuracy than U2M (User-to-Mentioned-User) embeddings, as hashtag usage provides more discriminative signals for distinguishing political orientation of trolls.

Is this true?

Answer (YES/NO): NO